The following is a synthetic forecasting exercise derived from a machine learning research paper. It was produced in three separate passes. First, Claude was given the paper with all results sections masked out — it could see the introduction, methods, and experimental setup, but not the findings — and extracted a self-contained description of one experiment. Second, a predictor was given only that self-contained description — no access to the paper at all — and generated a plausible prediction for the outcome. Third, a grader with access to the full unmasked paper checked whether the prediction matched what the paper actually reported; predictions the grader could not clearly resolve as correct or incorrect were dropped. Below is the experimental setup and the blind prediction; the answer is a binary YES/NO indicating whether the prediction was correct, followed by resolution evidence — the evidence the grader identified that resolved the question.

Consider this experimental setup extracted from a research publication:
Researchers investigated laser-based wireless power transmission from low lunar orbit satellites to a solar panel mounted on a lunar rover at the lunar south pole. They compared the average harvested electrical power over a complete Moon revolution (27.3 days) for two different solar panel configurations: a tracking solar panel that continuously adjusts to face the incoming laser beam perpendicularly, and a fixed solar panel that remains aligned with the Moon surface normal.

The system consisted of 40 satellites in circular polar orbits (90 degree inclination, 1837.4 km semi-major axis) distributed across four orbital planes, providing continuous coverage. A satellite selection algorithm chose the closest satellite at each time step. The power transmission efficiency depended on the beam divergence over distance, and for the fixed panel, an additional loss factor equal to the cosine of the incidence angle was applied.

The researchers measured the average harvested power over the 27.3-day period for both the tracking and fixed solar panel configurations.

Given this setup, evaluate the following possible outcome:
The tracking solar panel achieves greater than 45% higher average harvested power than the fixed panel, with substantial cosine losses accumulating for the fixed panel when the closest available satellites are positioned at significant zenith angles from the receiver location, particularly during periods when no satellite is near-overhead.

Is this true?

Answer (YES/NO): YES